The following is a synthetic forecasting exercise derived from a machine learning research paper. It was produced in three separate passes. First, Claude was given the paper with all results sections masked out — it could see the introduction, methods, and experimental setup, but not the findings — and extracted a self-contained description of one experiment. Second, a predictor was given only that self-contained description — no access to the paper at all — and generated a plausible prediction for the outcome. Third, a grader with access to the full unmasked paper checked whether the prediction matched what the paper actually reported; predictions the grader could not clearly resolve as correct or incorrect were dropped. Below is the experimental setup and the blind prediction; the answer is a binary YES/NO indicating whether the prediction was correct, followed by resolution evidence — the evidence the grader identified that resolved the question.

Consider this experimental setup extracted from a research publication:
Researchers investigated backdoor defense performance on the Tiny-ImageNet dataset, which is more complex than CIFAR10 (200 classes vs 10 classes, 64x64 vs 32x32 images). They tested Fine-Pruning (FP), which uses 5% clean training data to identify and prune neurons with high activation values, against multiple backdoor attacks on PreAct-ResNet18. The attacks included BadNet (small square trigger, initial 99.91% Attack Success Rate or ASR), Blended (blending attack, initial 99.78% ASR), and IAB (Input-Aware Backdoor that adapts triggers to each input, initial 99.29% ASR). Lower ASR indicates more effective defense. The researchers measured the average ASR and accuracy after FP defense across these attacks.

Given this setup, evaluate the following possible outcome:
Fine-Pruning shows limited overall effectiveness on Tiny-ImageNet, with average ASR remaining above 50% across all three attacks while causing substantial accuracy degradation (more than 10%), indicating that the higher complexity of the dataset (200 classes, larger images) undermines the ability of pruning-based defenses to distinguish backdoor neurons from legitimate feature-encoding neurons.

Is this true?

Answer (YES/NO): NO